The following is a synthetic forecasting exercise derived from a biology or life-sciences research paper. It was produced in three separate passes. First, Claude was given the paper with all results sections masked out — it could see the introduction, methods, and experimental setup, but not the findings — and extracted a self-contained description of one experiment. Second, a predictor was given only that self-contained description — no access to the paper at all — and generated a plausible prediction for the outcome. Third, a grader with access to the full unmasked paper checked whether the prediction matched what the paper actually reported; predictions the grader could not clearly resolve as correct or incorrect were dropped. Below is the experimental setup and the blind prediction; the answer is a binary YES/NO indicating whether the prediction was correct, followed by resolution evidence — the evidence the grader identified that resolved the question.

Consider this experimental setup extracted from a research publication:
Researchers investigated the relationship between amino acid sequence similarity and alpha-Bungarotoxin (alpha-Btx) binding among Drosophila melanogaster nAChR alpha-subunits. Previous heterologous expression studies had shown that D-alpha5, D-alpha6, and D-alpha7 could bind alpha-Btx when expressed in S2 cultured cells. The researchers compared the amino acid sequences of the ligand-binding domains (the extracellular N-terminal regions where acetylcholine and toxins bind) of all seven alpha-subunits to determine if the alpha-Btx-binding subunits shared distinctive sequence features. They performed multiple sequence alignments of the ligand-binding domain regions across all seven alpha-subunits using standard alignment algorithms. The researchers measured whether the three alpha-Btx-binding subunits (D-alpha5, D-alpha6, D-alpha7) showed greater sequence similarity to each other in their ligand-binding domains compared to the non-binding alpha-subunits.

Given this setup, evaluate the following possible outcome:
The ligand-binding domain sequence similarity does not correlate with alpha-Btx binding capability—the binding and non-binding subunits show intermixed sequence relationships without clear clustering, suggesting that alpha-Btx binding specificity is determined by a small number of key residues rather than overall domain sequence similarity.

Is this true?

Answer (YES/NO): NO